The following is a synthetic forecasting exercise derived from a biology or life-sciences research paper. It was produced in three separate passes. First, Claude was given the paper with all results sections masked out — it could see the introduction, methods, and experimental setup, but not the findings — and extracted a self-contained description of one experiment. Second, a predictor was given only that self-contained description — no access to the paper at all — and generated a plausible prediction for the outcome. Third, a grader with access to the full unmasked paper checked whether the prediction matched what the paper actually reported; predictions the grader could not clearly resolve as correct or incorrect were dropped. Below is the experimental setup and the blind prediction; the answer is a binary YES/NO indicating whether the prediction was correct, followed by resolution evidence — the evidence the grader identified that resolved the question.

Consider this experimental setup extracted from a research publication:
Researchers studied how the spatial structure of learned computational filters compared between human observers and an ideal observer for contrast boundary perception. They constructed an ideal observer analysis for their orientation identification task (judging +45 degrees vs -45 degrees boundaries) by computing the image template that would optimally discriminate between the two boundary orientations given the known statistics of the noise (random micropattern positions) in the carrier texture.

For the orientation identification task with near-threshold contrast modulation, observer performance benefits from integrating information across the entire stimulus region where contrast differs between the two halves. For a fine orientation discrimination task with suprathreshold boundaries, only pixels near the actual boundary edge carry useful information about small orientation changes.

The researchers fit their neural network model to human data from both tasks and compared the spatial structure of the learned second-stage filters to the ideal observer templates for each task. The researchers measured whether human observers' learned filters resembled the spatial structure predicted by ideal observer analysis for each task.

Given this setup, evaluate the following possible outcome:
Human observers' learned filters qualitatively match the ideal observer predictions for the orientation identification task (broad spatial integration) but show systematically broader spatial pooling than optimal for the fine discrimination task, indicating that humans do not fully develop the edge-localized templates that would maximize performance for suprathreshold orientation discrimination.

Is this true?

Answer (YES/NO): NO